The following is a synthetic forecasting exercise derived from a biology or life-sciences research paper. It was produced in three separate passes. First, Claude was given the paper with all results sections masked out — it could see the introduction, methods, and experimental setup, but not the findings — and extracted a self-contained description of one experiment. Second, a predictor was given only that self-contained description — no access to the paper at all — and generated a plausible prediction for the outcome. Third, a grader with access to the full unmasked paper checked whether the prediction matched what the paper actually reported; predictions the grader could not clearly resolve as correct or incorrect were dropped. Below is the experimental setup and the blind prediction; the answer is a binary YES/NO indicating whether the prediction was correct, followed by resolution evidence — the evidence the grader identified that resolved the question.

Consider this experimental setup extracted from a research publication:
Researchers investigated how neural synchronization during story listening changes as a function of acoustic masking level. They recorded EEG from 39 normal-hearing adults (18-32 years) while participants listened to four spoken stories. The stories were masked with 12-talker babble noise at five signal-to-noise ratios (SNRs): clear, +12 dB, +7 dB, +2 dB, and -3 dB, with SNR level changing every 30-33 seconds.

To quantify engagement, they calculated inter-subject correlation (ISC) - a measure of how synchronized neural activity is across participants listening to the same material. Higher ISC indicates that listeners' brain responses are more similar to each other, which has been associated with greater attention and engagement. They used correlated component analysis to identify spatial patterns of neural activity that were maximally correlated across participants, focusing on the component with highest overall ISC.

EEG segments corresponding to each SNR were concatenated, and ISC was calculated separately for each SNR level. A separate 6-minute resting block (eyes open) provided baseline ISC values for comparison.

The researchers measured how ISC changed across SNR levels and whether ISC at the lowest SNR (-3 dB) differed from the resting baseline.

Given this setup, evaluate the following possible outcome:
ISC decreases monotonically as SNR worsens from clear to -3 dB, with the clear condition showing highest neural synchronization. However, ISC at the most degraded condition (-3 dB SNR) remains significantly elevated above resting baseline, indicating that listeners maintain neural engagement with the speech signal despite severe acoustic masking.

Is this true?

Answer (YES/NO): NO